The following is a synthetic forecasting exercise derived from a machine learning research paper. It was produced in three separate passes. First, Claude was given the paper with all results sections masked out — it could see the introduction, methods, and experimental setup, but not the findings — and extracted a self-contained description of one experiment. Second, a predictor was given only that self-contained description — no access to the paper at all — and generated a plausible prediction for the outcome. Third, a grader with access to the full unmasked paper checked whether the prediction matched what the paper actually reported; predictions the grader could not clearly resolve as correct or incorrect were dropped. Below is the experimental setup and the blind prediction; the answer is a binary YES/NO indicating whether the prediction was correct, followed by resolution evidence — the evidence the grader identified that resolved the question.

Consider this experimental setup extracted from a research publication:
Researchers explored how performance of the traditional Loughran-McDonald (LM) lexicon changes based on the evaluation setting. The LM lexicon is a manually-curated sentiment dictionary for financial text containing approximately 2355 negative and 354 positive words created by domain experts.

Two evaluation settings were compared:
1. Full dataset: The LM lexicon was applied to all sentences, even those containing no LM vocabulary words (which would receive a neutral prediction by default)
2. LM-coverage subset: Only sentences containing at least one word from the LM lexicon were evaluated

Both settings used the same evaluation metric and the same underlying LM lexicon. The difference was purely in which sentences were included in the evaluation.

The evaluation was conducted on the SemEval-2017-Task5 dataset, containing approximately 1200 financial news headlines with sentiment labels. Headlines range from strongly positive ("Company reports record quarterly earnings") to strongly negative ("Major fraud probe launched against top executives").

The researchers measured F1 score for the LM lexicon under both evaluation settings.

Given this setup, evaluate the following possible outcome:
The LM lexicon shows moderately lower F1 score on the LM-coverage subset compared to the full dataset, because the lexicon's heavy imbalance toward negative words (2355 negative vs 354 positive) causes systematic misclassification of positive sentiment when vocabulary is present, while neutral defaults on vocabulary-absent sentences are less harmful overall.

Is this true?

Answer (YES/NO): NO